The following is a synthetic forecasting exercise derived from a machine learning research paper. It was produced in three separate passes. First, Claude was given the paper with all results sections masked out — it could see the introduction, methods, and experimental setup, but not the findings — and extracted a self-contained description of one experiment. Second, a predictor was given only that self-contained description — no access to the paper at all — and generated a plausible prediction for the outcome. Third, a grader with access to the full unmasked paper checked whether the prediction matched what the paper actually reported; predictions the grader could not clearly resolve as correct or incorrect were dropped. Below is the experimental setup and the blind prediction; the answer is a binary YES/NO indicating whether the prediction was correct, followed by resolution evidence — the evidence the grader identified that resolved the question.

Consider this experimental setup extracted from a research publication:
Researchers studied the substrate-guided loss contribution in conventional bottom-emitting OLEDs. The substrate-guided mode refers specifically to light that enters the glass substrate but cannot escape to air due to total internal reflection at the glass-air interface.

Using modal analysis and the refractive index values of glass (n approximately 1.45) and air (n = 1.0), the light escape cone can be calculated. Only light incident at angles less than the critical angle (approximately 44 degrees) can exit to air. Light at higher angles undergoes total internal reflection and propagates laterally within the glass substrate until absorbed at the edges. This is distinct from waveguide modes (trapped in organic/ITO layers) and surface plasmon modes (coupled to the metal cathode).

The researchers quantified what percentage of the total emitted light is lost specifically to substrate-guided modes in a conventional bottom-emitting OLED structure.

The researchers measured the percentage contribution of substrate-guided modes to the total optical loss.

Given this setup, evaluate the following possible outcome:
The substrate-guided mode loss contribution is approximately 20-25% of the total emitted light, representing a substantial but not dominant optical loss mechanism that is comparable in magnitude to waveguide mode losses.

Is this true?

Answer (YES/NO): NO